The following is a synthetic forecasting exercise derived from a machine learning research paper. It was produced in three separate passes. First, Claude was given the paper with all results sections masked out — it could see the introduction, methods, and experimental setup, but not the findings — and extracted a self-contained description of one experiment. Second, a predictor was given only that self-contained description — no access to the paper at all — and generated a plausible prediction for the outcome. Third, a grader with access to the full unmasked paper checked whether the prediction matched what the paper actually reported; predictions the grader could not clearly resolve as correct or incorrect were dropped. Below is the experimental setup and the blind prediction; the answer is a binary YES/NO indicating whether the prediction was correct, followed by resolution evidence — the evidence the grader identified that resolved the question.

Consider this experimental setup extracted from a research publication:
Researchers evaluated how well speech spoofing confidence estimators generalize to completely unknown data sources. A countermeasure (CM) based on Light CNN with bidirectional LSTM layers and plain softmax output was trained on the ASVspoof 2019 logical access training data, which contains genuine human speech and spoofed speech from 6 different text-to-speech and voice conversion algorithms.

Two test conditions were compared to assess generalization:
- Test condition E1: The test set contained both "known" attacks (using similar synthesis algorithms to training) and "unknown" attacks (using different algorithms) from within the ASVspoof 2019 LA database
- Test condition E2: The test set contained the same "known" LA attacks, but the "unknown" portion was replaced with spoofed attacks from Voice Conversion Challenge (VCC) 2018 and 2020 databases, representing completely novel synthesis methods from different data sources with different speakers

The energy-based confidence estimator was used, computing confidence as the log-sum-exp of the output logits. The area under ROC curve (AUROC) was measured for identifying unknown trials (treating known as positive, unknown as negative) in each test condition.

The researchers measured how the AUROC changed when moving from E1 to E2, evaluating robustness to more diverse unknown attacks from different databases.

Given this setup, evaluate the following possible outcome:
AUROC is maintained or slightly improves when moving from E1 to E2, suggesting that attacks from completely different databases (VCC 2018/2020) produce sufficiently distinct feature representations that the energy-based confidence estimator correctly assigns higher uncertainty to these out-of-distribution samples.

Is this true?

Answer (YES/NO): NO